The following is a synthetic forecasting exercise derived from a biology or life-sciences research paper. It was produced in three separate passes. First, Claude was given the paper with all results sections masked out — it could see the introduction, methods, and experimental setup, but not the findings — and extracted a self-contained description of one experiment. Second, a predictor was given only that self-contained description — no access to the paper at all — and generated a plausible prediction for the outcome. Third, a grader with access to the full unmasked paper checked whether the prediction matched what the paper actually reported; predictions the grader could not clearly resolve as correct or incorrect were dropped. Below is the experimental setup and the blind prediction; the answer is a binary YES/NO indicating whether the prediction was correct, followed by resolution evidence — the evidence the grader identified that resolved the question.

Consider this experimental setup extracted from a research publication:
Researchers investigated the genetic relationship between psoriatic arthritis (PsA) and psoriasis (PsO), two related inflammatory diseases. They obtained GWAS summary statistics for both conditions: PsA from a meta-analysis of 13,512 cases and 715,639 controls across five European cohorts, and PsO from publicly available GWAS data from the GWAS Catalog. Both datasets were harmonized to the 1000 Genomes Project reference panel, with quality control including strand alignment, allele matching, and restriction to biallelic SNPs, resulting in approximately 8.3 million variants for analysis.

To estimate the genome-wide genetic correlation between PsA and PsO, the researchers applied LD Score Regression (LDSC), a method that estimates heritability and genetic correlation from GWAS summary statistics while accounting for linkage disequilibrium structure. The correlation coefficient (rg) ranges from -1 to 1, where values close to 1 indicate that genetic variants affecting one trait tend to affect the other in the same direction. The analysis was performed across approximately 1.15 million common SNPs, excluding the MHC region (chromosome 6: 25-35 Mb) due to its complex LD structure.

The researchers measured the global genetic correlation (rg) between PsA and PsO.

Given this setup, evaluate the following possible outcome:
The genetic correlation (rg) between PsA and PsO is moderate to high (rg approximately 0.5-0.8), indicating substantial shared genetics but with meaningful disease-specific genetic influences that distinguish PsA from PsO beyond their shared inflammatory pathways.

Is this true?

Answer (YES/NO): NO